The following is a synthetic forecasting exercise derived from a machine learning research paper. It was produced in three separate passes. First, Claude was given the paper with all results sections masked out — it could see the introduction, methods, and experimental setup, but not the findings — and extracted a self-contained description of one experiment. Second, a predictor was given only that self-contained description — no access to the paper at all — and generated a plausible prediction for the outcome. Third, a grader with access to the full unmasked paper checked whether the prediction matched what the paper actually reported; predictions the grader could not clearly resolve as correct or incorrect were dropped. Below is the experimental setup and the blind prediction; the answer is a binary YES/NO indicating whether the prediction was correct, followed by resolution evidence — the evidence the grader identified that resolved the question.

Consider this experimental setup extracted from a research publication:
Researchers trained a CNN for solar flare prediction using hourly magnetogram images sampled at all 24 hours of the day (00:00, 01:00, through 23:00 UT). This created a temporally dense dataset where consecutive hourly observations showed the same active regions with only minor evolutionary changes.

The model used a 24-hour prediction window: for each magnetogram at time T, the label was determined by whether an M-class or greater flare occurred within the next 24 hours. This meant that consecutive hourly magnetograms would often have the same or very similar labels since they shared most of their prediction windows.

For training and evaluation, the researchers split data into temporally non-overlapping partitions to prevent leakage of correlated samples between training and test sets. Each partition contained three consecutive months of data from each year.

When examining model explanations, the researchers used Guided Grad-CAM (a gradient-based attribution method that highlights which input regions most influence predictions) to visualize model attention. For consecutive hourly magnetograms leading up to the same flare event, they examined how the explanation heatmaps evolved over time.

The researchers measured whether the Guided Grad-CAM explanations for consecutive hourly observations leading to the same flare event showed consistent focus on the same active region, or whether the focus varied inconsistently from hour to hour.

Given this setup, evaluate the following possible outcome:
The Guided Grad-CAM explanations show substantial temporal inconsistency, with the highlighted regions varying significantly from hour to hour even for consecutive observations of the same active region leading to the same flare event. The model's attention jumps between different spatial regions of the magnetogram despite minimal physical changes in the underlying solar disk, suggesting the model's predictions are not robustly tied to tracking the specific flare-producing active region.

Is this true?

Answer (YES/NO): NO